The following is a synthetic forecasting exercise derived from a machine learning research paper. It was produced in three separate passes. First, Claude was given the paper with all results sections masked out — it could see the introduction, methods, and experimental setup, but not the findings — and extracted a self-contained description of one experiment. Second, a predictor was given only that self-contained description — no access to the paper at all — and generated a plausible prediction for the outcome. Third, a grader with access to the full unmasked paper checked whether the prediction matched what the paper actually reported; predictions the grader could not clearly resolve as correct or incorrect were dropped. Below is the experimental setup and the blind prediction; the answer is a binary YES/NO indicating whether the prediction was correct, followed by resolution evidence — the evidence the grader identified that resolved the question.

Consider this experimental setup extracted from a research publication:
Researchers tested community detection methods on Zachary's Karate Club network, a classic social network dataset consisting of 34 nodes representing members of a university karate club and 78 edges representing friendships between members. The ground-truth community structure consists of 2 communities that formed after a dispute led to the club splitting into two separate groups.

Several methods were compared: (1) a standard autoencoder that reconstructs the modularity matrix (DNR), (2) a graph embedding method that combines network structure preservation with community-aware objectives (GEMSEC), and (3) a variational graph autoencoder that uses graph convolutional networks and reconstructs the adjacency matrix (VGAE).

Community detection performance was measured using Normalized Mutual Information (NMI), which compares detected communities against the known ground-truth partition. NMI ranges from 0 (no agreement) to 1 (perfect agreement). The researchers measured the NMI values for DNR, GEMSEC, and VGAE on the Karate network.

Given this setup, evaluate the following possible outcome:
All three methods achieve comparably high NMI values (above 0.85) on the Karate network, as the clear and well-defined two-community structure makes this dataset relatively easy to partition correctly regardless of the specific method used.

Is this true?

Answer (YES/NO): NO